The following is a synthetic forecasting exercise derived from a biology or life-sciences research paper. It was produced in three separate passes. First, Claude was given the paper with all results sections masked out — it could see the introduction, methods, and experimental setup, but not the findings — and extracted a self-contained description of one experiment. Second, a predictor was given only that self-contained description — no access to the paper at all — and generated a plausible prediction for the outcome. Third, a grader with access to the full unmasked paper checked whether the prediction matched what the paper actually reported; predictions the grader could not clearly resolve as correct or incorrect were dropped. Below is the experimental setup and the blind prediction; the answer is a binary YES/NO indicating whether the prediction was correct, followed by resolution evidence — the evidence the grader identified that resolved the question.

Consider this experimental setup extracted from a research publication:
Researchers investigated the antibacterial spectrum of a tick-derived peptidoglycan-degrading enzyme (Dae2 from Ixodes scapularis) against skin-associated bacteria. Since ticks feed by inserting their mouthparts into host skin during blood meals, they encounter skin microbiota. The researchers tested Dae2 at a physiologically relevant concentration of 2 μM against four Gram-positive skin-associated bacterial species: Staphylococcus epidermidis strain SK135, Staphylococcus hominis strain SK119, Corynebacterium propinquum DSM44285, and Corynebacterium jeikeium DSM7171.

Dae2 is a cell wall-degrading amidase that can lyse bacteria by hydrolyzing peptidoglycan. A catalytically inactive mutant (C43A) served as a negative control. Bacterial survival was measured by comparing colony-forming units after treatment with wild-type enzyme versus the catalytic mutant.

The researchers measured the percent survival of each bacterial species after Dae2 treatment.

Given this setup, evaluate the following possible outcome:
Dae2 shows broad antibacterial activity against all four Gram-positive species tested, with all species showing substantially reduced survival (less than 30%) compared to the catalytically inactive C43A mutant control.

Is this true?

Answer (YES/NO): NO